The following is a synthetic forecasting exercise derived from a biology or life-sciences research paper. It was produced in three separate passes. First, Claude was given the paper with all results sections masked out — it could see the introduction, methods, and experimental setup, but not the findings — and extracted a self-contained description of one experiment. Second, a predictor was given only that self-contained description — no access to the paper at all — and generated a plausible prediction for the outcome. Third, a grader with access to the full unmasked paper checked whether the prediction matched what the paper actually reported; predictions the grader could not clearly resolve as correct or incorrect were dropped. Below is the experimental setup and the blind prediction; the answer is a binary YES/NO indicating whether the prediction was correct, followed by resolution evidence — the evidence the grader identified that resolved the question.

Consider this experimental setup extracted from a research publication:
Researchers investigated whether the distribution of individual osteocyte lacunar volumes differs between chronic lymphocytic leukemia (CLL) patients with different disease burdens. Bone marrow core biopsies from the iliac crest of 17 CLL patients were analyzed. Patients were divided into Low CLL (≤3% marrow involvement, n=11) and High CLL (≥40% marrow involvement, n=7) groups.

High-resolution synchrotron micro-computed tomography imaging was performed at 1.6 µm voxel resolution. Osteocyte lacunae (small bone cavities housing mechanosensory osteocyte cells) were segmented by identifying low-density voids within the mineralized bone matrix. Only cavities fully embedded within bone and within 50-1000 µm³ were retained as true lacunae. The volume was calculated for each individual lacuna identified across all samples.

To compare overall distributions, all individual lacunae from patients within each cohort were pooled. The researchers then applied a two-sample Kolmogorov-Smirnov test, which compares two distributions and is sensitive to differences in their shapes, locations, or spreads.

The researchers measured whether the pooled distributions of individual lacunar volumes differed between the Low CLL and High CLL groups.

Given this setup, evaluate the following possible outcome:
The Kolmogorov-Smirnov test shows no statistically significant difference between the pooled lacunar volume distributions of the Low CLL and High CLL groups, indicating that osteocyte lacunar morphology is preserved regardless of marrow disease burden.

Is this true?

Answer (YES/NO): NO